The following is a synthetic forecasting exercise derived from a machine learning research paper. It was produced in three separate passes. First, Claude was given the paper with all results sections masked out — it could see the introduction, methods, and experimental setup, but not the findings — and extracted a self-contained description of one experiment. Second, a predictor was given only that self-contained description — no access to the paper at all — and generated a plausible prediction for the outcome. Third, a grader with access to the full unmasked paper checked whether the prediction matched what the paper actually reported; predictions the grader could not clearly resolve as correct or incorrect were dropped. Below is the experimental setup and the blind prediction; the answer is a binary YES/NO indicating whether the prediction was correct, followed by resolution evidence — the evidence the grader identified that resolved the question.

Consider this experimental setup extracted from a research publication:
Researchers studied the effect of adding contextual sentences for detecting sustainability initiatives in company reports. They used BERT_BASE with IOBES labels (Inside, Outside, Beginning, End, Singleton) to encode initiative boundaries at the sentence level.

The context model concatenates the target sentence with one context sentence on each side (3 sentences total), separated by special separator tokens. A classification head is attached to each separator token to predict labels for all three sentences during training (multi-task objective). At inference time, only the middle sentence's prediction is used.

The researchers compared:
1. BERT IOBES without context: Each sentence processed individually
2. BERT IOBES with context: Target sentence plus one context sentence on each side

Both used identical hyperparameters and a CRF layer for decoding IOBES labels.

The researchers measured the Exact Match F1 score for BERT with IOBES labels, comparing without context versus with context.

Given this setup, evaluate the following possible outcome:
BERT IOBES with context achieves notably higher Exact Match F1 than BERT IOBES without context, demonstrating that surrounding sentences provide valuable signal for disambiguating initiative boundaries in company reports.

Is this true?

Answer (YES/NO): NO